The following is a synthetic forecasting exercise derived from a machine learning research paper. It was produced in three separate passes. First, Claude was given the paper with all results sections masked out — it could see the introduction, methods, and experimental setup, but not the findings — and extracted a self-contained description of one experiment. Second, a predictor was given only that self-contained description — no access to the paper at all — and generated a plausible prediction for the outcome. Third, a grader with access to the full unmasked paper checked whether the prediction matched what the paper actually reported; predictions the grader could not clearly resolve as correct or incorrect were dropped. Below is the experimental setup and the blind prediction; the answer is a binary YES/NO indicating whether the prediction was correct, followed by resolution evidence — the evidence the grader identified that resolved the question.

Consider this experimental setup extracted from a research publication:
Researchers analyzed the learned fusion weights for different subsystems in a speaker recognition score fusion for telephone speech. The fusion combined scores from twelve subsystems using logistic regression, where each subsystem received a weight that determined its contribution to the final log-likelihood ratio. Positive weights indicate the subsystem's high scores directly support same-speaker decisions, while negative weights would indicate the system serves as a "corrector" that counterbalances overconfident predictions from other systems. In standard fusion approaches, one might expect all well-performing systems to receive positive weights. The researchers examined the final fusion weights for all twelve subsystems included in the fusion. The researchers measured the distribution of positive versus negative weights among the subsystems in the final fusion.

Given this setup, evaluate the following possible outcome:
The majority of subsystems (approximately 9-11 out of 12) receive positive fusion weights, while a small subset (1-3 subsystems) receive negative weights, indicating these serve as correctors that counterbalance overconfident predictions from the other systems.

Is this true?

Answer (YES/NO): NO